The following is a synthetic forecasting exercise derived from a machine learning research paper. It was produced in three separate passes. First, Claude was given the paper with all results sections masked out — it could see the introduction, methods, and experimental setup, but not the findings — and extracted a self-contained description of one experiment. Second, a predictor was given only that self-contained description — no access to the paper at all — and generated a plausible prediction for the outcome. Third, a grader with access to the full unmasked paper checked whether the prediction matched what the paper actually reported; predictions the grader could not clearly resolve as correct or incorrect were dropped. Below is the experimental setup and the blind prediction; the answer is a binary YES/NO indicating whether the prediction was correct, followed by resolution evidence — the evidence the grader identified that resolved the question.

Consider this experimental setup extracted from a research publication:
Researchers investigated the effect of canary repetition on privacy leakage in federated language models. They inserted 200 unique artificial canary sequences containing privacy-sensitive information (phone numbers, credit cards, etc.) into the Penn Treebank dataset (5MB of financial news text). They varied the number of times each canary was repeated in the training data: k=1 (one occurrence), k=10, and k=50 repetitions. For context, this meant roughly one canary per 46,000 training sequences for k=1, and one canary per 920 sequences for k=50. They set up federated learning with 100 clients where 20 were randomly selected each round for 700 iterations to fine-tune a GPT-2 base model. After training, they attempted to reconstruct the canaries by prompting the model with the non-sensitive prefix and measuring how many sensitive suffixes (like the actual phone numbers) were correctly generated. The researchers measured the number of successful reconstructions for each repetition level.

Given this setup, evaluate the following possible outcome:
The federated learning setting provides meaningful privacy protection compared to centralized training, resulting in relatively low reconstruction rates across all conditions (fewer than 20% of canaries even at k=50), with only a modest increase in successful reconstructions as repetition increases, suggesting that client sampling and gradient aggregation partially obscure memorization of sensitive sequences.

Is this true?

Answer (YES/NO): NO